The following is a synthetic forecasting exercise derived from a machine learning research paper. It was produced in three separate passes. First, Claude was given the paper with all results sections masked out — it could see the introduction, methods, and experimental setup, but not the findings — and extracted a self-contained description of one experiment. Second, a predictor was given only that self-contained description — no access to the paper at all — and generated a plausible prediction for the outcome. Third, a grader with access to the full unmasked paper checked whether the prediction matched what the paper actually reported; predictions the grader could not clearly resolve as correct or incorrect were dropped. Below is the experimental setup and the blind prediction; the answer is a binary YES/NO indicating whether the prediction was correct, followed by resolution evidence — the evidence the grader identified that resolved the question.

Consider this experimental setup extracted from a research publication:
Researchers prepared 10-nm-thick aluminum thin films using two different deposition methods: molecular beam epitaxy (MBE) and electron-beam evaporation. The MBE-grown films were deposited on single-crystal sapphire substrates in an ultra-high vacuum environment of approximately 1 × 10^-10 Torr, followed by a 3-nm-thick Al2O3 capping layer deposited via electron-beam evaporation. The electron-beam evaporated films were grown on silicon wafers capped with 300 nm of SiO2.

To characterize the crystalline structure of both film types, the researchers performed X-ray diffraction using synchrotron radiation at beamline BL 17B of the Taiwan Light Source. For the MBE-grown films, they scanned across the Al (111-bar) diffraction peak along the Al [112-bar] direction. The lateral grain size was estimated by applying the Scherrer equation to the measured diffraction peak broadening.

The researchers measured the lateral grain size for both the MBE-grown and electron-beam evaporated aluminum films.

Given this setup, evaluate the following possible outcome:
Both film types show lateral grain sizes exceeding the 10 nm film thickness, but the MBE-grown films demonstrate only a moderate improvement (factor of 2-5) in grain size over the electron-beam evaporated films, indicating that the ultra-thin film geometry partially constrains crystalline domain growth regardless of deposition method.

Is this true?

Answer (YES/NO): NO